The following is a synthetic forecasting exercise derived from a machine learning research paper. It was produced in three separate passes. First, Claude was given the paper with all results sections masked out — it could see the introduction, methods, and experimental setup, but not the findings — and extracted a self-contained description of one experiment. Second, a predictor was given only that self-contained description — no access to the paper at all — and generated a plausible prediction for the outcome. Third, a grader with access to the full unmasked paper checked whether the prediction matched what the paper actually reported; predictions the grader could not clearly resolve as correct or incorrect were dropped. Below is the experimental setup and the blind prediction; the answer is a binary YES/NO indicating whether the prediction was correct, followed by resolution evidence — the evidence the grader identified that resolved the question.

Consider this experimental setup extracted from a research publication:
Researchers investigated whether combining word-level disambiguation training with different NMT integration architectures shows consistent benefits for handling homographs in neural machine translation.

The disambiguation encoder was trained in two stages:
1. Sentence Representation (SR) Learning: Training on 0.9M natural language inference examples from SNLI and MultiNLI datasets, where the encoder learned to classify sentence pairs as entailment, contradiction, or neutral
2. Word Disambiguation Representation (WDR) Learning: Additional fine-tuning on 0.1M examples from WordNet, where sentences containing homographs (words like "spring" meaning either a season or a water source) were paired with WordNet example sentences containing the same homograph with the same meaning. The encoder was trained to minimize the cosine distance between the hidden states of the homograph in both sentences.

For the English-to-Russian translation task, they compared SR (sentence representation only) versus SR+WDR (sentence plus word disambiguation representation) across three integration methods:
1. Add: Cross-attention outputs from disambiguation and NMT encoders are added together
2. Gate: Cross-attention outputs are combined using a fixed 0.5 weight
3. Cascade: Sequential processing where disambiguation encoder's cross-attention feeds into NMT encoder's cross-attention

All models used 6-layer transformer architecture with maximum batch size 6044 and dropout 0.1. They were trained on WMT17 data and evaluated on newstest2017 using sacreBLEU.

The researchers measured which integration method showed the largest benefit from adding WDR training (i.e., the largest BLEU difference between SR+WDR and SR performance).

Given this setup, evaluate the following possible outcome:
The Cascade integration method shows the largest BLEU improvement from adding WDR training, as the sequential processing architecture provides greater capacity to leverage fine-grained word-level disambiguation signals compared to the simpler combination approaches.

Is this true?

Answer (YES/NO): YES